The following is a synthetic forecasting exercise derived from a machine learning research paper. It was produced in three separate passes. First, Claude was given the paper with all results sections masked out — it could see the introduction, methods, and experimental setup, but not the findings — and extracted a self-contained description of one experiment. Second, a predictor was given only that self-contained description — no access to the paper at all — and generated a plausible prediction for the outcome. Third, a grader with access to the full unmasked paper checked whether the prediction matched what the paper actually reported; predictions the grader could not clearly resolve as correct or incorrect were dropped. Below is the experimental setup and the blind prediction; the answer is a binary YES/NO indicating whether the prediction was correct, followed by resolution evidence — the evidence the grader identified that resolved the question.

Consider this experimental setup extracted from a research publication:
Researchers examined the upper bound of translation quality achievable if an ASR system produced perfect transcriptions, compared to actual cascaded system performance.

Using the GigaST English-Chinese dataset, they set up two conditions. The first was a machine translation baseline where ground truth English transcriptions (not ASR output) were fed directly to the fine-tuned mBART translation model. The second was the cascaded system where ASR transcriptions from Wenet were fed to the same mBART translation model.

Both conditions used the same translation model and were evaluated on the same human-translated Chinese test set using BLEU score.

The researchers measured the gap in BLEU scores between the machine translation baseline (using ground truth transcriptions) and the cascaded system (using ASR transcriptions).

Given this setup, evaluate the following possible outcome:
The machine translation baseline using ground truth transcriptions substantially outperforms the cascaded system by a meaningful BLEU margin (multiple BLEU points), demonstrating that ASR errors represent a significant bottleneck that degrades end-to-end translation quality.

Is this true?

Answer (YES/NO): YES